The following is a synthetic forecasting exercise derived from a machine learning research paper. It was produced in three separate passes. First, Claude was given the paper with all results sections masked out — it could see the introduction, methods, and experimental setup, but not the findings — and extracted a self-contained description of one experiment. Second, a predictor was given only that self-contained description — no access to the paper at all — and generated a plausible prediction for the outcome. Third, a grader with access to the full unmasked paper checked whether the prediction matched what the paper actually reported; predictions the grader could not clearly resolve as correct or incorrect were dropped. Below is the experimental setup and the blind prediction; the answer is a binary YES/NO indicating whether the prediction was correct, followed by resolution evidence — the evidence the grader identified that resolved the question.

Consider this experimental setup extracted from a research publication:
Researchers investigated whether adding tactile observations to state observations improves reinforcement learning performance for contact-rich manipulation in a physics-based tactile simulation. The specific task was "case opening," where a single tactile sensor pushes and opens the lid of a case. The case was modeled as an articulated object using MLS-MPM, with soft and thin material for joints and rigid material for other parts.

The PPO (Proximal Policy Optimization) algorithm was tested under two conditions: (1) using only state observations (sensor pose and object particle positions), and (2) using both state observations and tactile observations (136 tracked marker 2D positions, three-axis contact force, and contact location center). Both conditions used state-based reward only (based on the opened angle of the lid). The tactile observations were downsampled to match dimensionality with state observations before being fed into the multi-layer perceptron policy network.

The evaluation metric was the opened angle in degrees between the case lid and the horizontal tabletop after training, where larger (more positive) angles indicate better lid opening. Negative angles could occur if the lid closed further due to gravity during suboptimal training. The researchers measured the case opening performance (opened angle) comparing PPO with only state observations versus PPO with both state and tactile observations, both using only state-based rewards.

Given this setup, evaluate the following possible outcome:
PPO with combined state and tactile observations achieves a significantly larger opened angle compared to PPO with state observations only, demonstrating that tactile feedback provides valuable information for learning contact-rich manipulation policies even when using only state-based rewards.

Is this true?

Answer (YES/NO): NO